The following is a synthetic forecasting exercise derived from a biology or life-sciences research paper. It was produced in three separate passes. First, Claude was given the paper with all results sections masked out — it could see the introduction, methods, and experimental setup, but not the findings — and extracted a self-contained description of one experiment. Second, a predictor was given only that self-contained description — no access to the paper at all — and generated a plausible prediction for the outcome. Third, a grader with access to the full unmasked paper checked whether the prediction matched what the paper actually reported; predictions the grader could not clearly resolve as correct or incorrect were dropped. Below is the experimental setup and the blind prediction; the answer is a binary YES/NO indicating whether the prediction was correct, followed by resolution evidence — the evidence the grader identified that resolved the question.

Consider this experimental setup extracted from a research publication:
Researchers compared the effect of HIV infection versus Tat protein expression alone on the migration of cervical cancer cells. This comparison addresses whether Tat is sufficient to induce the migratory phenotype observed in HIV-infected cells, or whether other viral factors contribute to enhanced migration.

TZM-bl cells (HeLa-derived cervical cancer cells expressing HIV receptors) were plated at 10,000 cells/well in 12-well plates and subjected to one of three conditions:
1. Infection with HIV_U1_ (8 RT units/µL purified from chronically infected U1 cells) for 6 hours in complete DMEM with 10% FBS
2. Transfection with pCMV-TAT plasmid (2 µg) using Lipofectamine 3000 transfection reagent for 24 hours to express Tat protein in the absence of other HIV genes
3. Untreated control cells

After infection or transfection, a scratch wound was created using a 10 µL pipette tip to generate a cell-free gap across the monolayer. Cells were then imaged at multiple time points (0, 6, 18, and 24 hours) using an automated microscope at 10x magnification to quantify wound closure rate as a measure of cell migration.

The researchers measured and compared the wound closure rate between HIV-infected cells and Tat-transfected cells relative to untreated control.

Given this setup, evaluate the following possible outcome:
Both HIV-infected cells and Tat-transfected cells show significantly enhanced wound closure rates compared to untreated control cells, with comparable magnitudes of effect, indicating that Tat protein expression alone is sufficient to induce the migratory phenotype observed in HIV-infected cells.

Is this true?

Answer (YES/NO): NO